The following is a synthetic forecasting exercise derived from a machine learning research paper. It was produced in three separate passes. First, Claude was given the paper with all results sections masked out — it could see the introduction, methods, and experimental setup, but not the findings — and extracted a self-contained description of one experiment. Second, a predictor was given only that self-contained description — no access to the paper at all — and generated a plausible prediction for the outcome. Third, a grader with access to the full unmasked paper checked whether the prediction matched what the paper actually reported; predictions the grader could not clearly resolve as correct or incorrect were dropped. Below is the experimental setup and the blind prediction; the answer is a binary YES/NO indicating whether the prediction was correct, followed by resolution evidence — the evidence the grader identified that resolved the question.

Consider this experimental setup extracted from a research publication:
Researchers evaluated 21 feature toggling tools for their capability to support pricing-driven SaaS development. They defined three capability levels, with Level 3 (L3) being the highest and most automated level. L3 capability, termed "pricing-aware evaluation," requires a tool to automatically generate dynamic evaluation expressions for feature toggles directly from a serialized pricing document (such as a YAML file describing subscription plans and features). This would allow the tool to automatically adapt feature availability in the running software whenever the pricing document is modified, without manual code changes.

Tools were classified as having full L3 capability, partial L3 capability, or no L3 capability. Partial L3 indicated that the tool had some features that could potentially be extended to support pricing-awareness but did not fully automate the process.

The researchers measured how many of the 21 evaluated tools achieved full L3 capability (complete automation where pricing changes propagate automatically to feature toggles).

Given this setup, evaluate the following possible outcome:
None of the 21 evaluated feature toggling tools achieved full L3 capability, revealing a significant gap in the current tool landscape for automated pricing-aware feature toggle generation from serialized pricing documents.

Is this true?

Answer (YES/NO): NO